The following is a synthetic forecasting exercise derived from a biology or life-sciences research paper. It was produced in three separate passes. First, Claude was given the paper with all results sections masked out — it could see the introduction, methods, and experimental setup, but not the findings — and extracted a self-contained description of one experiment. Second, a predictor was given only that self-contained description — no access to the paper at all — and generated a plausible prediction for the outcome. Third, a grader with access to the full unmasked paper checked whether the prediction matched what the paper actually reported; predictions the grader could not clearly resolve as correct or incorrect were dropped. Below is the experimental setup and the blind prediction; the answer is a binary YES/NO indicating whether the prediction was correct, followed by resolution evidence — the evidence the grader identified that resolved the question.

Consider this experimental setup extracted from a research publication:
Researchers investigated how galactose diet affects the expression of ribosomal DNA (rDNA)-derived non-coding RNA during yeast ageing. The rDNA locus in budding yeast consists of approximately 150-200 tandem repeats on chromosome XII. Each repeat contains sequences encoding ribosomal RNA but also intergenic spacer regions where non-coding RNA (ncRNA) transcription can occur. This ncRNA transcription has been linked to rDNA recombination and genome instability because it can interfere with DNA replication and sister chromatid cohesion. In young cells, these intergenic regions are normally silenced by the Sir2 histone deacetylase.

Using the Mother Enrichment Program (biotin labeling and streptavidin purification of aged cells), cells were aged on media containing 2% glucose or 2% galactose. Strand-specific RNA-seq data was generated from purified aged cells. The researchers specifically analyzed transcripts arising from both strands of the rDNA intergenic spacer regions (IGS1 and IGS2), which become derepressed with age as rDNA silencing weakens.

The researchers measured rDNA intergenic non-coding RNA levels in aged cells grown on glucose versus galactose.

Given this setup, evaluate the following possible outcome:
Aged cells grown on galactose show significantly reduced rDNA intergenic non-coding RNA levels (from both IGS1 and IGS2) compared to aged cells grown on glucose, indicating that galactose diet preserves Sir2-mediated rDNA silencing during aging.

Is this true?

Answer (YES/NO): NO